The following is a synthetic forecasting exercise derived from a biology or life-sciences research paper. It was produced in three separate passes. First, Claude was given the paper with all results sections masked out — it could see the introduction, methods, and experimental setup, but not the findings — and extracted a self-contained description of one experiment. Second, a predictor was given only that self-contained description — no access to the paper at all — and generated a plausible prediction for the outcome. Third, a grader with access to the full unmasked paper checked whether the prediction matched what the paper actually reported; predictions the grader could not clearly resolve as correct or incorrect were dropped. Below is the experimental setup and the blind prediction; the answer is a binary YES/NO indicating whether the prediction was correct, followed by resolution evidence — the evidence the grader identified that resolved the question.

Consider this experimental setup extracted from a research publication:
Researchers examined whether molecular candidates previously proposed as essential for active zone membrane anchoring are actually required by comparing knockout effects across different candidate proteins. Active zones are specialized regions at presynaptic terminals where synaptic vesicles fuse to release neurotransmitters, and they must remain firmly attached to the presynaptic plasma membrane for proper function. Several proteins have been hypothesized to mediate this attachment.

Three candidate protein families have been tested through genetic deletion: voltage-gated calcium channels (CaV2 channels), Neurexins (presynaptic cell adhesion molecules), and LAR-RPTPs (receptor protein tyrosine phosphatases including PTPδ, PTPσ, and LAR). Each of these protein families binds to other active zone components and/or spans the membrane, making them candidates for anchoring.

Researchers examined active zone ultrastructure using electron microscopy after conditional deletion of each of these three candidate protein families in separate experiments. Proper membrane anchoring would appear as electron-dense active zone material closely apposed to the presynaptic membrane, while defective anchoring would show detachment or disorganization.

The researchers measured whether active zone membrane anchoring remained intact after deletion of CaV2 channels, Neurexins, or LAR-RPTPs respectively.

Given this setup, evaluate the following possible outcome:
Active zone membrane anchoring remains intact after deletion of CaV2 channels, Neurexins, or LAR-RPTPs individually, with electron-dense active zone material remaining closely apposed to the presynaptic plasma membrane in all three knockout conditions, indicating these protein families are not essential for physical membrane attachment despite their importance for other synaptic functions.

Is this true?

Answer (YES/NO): YES